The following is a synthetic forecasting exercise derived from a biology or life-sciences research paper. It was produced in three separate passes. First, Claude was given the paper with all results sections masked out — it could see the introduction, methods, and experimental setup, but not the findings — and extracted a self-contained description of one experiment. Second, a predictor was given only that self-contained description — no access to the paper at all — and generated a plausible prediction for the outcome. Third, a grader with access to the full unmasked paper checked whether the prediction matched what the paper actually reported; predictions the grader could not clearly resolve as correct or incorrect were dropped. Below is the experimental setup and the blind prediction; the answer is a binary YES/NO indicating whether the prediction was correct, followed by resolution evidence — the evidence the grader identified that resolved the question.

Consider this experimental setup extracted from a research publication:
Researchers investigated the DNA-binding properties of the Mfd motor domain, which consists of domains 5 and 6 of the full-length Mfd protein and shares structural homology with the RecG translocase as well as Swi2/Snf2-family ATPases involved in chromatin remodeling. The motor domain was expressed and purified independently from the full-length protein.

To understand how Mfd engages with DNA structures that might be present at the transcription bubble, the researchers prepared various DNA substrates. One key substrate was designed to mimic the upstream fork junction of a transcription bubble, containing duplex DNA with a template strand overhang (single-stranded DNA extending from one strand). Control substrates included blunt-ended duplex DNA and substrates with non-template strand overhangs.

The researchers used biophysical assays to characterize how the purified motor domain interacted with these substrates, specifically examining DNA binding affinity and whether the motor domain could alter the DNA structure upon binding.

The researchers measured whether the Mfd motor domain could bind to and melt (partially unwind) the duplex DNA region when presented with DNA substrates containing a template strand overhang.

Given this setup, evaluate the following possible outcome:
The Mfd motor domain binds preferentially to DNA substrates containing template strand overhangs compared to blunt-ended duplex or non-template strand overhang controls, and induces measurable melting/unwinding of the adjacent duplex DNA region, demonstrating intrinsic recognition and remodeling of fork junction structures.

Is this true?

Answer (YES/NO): NO